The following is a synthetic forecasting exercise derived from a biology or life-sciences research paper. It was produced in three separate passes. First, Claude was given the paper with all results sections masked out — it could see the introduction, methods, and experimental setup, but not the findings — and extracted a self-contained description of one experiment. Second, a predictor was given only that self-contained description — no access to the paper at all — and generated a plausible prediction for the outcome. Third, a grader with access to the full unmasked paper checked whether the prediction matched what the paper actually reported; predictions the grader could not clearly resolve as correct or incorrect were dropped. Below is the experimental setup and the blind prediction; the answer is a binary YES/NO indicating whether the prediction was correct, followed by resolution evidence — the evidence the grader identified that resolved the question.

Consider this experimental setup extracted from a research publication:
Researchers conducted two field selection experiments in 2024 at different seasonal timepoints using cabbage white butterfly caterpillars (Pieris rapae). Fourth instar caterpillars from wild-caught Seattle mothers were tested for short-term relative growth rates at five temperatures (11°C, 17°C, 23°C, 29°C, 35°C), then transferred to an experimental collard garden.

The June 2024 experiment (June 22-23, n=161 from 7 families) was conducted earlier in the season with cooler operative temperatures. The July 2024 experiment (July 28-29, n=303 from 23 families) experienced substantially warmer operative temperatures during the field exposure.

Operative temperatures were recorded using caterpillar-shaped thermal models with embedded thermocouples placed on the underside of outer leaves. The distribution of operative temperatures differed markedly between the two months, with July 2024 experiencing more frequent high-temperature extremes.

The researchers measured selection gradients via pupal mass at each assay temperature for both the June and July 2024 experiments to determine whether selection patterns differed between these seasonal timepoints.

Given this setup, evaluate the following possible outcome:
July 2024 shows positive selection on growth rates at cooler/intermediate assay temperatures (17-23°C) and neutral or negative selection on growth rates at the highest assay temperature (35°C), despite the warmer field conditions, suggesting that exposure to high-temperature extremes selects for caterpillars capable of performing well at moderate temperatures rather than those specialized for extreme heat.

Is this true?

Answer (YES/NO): NO